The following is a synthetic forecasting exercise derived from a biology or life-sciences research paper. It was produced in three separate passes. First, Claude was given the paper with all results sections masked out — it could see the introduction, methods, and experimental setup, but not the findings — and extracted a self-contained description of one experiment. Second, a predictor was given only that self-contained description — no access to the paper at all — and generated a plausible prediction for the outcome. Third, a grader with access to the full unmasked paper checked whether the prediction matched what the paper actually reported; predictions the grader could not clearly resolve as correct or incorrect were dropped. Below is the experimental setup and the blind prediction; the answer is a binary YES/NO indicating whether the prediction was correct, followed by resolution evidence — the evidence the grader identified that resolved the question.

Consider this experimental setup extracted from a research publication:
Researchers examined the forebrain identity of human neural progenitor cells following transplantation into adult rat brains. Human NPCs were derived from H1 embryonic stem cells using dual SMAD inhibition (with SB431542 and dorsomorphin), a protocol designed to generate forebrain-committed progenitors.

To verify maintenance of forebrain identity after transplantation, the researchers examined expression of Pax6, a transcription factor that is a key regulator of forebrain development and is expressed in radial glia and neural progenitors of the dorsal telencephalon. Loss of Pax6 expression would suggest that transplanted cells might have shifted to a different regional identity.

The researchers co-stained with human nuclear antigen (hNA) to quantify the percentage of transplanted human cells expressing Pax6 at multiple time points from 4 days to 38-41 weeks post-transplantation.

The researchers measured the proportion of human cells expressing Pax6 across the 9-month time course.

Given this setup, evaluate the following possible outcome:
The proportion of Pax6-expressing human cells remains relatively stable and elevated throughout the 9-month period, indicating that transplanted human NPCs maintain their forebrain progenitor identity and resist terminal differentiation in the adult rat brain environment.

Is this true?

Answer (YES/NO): NO